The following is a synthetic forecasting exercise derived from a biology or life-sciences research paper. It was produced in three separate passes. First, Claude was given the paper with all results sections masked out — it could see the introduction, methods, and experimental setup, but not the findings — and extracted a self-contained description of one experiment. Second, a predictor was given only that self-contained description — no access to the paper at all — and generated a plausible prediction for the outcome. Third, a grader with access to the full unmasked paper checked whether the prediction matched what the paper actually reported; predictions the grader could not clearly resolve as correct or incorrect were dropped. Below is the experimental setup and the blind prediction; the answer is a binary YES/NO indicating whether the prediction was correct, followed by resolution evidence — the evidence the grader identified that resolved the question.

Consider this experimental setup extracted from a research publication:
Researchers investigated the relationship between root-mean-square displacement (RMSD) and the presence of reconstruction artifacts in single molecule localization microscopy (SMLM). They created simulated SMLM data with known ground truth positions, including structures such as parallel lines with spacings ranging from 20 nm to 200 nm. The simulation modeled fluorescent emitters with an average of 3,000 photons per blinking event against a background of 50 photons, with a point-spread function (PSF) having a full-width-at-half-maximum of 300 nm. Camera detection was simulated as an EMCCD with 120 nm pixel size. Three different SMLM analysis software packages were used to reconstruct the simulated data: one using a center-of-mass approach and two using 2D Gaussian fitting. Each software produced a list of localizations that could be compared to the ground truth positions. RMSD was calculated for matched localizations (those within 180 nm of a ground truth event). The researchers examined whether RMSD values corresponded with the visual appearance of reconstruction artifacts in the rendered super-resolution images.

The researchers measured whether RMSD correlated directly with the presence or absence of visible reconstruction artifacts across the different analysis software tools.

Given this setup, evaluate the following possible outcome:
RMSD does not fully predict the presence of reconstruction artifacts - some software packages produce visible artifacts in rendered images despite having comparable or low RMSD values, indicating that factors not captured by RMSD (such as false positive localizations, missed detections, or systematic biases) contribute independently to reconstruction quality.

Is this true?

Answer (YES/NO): YES